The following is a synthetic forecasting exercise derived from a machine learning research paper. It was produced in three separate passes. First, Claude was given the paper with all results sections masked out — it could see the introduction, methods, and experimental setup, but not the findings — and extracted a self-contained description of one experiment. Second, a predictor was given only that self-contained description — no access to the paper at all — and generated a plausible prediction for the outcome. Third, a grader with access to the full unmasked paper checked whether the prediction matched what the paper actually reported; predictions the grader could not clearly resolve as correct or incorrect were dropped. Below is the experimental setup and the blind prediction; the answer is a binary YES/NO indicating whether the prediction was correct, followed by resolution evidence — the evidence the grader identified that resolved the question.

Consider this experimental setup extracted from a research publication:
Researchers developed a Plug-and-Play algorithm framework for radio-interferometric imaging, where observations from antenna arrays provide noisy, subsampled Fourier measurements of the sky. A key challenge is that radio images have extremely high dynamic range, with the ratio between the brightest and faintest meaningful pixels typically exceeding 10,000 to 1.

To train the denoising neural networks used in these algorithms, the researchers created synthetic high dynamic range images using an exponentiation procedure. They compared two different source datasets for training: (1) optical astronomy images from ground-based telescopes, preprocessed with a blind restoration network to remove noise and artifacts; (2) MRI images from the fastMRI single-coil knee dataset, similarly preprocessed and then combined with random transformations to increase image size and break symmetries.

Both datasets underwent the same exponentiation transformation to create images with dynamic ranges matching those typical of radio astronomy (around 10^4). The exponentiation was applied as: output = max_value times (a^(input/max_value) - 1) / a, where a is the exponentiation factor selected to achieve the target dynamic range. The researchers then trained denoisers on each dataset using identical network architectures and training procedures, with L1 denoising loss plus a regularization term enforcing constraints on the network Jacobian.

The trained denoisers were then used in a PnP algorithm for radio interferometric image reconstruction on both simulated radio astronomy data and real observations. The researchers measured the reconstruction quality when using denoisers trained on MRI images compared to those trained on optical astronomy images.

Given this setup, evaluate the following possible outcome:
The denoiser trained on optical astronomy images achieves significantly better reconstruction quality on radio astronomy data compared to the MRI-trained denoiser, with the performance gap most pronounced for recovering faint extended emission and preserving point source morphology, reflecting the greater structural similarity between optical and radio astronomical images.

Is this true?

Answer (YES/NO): NO